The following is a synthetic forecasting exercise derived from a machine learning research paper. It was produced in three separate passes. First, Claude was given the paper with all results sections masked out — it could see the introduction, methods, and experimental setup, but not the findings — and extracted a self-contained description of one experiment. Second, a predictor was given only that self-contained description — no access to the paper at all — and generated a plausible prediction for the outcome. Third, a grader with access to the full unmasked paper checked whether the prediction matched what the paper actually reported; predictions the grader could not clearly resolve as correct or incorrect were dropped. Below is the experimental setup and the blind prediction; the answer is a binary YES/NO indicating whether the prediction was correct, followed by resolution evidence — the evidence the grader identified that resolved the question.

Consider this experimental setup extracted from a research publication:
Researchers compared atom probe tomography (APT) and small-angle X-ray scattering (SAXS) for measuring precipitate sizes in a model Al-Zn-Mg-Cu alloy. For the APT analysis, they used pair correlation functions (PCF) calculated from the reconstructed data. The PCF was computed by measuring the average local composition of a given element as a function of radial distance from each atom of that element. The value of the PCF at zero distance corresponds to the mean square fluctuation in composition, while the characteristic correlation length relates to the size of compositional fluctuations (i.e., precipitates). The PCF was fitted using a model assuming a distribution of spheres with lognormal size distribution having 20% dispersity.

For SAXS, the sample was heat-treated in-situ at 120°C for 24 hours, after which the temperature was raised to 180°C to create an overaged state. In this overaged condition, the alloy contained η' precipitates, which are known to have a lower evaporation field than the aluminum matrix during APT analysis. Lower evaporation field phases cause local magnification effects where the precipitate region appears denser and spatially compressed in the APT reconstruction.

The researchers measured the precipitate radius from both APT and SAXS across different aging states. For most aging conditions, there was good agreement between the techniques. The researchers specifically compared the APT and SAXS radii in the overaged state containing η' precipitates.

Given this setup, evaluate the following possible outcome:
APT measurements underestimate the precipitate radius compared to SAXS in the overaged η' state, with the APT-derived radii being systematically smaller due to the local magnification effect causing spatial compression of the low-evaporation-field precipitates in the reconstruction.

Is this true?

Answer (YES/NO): YES